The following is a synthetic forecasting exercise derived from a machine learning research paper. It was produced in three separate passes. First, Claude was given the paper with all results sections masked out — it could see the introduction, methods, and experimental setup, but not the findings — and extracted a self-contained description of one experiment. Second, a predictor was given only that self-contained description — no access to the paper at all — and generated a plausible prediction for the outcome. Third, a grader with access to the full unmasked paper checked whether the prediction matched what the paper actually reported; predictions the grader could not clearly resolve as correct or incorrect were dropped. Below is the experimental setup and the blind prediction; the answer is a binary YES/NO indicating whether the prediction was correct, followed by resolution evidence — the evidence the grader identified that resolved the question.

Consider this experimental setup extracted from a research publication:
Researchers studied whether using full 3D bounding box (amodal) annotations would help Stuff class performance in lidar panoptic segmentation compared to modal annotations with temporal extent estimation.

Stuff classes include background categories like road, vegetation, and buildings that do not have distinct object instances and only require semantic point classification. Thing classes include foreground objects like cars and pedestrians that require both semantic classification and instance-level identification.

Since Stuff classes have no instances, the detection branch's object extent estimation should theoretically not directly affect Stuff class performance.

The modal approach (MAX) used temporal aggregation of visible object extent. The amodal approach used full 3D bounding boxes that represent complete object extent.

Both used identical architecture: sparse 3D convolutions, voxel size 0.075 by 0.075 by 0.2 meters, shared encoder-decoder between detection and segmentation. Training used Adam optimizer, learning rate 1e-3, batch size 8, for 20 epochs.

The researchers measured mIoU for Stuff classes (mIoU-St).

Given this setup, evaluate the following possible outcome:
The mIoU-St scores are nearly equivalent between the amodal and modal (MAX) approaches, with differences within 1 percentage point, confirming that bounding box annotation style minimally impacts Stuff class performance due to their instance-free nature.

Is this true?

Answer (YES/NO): NO